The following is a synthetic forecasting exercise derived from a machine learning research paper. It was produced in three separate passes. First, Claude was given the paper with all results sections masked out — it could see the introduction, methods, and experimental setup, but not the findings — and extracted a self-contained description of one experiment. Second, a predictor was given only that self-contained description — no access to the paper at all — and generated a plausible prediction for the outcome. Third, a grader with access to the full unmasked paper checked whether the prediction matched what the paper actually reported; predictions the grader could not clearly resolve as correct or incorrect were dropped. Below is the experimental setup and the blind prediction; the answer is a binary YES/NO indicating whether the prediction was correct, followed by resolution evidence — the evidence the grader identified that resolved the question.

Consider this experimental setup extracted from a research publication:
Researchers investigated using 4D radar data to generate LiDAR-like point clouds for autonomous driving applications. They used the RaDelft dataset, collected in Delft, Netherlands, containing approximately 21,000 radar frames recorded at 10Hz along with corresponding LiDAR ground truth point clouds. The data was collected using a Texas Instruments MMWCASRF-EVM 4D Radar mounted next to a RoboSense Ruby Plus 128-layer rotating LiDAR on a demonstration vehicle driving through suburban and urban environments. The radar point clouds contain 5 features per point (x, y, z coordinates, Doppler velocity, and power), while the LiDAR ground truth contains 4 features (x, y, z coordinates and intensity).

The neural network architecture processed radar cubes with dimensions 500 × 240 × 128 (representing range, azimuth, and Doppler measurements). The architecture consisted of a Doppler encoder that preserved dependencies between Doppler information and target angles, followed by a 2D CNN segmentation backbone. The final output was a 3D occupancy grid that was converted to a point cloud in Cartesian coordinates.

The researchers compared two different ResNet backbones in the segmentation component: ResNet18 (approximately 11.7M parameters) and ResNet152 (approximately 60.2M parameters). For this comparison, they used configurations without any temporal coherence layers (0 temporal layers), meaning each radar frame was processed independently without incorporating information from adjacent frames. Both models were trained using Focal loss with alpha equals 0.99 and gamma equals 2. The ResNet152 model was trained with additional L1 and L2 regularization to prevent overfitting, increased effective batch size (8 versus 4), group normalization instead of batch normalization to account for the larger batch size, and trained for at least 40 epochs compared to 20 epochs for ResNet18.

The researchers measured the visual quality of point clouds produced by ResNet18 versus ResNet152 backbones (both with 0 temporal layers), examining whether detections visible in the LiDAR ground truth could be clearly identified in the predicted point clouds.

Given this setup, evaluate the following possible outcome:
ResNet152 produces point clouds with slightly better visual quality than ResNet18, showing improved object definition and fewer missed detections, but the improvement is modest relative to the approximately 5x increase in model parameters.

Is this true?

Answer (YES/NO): NO